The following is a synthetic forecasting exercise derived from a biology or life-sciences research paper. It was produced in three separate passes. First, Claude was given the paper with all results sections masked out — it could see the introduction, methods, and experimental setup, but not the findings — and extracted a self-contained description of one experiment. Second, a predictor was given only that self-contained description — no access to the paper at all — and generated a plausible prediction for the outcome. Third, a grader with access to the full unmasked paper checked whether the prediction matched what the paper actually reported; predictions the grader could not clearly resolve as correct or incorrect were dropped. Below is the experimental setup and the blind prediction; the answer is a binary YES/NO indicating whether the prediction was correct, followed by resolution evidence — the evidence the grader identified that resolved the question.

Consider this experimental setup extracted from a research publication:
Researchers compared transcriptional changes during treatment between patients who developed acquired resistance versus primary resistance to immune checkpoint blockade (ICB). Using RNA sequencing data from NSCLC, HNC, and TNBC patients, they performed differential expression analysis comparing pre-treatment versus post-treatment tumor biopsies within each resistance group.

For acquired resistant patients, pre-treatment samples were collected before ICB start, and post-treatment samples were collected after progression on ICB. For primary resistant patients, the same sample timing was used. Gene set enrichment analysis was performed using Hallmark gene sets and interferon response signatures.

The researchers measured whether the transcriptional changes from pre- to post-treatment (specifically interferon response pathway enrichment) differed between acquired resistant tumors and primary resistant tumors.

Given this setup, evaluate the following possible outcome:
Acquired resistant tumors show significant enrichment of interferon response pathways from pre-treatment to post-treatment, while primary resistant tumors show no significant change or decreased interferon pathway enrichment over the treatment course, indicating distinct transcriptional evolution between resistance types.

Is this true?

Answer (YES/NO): NO